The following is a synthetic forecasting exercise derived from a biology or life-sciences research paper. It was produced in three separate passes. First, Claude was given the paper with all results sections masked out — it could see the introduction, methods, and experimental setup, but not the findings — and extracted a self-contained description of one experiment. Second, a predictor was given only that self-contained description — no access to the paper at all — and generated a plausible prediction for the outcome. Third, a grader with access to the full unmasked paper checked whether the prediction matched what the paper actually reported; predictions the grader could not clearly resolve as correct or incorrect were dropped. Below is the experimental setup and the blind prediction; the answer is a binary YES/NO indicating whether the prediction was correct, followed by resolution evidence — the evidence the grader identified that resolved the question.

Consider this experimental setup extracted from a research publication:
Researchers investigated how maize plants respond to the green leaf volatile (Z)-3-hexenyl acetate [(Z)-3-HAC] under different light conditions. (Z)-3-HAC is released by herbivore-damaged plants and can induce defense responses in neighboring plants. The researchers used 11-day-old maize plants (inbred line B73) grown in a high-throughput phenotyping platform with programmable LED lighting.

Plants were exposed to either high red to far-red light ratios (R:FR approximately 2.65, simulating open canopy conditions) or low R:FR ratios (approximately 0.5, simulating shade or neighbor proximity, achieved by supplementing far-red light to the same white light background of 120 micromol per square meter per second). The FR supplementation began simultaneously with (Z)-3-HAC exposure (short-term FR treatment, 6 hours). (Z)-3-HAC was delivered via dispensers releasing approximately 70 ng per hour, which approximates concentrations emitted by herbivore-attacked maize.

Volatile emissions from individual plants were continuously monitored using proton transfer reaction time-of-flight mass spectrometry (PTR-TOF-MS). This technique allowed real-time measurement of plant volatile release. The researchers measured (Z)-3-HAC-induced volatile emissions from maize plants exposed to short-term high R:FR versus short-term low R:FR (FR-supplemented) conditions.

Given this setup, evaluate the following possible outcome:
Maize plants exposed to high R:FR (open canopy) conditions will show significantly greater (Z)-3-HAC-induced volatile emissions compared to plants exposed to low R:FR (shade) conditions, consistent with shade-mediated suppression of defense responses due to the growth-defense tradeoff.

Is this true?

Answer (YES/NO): NO